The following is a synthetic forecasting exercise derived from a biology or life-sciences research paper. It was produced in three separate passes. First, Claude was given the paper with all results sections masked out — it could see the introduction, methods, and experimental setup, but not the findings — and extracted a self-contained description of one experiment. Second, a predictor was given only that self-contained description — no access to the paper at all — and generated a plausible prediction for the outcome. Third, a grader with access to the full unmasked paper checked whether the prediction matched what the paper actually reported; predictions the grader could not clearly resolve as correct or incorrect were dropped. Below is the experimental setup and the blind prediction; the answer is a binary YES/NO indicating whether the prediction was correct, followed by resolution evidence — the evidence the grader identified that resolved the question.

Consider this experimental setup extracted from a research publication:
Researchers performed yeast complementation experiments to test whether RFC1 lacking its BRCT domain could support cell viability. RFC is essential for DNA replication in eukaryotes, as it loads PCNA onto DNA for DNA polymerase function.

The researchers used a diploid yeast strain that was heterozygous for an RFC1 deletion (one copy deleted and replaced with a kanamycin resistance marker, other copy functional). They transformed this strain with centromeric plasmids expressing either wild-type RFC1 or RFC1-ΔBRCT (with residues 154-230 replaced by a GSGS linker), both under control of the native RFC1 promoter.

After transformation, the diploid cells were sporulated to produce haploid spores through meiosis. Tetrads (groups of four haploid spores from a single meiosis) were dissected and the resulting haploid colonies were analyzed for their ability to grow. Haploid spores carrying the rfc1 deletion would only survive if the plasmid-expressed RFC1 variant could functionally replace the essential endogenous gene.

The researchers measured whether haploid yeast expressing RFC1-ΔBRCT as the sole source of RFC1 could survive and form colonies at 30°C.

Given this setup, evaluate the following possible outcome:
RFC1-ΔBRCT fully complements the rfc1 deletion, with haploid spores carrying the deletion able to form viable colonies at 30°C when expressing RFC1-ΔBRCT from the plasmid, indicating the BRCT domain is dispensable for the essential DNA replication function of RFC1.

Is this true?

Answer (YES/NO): YES